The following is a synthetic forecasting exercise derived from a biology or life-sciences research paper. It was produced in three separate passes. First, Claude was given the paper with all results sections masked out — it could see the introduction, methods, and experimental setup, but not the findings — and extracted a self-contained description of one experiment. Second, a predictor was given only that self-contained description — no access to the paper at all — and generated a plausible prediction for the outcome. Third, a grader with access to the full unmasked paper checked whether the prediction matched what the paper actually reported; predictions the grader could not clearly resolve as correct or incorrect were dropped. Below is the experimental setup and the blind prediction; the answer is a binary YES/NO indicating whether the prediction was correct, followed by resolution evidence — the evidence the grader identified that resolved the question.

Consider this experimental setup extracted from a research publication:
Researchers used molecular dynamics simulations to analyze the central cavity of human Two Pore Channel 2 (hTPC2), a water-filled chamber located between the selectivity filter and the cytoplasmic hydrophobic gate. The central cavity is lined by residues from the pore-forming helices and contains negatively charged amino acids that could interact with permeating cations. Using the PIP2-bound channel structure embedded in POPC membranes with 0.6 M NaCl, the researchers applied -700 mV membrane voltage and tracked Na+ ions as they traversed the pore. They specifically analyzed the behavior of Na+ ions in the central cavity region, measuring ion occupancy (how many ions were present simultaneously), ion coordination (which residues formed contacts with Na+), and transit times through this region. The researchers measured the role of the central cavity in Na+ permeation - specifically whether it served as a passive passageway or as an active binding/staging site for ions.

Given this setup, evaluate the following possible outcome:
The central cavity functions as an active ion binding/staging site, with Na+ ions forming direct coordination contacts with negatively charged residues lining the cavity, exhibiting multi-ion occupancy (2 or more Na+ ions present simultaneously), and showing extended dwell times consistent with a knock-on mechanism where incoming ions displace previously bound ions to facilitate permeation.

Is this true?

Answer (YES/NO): NO